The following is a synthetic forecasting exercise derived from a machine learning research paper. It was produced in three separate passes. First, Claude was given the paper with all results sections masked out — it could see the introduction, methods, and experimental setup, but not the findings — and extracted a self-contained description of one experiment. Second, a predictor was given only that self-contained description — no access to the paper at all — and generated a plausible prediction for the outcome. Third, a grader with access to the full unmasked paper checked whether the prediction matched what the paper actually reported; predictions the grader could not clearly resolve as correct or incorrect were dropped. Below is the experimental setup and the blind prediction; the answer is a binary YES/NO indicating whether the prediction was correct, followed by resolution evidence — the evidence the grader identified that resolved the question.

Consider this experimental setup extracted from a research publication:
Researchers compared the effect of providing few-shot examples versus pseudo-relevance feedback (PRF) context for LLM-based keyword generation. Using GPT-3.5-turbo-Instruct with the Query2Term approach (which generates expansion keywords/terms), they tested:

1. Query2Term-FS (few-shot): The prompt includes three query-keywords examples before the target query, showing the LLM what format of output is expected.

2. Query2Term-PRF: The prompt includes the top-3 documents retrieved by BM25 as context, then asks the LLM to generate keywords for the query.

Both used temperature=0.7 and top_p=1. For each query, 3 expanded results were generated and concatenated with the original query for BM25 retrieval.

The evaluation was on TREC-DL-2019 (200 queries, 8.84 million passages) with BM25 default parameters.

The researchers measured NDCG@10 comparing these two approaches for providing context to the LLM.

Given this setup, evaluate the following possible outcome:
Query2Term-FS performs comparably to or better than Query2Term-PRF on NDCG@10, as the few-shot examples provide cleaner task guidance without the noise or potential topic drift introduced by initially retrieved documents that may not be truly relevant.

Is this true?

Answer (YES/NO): YES